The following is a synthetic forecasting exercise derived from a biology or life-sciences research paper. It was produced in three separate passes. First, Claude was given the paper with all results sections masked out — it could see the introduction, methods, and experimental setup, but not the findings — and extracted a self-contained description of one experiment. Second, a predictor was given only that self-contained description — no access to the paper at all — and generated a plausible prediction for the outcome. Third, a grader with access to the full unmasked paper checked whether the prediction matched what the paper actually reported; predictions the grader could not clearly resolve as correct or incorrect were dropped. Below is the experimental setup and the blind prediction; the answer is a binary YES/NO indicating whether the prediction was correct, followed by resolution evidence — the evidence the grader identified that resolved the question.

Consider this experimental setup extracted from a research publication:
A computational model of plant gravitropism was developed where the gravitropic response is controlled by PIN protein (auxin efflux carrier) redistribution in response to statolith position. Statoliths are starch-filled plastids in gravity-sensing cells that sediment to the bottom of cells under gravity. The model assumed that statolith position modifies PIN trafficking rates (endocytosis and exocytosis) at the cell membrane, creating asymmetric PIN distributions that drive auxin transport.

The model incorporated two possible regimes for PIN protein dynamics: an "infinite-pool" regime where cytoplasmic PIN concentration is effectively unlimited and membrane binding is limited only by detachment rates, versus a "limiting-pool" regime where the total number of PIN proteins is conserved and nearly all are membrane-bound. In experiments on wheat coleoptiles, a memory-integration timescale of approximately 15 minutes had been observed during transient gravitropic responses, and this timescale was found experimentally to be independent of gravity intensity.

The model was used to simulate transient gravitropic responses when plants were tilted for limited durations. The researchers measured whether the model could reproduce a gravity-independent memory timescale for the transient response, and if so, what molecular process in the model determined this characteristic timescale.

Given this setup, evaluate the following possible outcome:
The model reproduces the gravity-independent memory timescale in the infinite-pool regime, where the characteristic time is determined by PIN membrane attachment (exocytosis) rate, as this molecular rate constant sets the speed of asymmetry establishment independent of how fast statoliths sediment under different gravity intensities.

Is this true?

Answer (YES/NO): NO